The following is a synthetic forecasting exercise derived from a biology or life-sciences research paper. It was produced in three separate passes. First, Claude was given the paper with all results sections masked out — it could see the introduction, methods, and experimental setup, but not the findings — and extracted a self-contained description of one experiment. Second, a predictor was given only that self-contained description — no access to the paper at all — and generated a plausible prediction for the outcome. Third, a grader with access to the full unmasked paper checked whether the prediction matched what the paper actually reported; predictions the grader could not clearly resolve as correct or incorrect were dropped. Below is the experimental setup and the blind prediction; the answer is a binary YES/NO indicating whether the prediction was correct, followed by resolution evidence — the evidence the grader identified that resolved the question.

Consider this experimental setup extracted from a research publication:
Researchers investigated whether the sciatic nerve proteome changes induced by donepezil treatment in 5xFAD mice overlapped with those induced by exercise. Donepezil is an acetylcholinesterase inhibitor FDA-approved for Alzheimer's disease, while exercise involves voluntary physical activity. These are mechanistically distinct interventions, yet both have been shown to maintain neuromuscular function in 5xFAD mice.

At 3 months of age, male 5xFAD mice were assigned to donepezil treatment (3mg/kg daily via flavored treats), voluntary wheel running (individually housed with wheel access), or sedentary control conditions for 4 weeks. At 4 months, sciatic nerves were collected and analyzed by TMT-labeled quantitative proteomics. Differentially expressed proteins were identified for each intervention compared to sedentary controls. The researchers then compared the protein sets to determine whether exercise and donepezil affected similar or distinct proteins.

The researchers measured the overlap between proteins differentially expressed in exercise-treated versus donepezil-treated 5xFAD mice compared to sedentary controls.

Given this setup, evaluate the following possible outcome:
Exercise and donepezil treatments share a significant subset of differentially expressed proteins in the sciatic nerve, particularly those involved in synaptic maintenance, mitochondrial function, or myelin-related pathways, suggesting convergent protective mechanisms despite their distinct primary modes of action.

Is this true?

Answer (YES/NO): YES